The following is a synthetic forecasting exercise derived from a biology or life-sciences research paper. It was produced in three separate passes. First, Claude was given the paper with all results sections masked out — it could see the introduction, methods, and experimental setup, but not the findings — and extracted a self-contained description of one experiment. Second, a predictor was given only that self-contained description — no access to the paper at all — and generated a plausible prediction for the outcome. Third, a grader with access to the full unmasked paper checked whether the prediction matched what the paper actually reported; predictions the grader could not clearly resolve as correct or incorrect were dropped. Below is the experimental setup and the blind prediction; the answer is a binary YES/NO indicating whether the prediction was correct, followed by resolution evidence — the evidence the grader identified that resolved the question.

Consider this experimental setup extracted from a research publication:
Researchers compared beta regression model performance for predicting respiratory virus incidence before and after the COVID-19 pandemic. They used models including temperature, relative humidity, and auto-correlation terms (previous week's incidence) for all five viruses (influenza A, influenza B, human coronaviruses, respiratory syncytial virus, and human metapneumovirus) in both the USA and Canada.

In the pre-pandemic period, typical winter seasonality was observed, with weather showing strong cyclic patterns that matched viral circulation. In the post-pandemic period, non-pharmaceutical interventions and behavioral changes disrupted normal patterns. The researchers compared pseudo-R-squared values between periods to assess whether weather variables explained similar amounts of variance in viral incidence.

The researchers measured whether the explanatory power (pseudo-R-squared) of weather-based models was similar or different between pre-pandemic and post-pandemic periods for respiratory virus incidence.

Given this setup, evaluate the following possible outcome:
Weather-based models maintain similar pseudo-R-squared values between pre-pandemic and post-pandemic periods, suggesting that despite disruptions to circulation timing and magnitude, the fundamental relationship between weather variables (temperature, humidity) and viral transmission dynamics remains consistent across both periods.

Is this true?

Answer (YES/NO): NO